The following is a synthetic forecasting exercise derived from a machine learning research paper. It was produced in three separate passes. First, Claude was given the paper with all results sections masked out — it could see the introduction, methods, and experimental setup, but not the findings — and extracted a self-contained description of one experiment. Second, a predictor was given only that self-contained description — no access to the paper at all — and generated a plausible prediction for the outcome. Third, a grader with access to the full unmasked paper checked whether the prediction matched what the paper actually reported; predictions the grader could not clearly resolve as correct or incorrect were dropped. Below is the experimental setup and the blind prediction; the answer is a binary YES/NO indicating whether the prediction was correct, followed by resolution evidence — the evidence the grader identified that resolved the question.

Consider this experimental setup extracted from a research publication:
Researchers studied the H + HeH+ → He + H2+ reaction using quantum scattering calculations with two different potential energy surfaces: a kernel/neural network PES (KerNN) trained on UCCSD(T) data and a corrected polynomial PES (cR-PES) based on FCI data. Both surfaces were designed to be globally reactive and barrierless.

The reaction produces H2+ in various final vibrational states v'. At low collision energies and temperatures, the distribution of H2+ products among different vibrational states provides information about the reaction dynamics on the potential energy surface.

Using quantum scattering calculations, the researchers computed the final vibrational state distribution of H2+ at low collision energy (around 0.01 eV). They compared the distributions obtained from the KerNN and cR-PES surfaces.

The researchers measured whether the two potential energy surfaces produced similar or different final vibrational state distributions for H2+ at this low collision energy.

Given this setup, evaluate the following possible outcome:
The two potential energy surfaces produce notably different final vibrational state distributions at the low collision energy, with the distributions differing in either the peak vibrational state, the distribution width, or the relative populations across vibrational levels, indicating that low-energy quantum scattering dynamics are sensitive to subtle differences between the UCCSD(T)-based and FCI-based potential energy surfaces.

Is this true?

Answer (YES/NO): YES